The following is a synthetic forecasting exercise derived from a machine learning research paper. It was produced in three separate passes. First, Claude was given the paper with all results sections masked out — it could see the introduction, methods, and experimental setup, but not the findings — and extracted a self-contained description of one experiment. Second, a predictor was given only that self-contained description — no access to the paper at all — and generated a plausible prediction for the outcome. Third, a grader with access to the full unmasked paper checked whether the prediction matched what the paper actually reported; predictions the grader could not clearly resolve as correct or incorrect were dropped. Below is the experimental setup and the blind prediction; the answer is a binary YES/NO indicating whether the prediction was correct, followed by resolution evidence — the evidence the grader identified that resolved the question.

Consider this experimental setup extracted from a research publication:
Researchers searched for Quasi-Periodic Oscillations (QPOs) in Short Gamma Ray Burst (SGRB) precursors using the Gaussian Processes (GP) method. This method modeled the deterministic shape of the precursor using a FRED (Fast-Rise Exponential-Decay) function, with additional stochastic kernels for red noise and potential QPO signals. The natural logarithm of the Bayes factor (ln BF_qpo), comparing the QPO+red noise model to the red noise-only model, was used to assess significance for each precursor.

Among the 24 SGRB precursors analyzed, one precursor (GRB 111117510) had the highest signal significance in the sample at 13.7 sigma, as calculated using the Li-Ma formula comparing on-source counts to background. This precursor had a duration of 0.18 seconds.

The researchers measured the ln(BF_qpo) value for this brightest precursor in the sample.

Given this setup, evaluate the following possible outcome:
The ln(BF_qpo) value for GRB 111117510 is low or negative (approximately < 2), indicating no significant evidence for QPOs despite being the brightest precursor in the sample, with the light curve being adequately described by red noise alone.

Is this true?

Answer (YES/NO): YES